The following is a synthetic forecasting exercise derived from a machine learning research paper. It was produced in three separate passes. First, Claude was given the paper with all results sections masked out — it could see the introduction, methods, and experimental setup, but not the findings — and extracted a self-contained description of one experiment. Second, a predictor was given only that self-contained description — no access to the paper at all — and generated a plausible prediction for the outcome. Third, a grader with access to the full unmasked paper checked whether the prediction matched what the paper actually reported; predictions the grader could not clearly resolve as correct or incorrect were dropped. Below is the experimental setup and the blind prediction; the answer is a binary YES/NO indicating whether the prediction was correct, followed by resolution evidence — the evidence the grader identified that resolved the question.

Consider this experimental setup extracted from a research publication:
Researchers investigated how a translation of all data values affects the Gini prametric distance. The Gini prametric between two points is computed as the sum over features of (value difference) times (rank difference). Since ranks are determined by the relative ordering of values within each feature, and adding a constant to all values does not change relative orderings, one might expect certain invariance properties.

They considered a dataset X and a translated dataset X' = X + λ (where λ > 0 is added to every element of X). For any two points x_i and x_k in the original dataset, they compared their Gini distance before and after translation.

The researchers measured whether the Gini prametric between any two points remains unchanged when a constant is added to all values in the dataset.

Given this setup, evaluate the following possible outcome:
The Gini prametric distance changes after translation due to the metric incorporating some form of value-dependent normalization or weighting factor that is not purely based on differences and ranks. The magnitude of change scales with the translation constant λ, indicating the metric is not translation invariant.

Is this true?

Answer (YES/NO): NO